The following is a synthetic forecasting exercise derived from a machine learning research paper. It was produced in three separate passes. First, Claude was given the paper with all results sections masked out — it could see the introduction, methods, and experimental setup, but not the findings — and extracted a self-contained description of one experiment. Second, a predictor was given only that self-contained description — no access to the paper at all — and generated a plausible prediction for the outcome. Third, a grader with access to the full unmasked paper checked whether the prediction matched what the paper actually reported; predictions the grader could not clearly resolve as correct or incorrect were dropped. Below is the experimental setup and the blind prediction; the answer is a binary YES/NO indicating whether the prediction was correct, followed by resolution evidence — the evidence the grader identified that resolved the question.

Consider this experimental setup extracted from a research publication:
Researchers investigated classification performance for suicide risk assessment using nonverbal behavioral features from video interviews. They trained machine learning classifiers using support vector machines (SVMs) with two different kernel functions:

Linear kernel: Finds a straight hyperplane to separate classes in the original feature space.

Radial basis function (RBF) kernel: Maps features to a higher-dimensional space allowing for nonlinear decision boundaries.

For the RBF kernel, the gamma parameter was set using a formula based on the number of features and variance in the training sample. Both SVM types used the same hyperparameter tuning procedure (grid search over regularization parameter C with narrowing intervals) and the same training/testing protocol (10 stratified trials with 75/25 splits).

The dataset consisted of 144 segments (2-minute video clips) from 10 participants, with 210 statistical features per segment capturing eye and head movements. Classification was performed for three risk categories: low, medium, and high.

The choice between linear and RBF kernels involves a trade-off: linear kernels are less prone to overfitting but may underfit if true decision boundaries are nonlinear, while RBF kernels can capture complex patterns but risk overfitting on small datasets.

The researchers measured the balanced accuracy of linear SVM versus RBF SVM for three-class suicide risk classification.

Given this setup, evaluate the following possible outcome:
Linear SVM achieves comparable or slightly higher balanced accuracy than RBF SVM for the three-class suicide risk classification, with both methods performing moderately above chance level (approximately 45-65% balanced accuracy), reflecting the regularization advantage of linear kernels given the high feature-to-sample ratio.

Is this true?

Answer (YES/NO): NO